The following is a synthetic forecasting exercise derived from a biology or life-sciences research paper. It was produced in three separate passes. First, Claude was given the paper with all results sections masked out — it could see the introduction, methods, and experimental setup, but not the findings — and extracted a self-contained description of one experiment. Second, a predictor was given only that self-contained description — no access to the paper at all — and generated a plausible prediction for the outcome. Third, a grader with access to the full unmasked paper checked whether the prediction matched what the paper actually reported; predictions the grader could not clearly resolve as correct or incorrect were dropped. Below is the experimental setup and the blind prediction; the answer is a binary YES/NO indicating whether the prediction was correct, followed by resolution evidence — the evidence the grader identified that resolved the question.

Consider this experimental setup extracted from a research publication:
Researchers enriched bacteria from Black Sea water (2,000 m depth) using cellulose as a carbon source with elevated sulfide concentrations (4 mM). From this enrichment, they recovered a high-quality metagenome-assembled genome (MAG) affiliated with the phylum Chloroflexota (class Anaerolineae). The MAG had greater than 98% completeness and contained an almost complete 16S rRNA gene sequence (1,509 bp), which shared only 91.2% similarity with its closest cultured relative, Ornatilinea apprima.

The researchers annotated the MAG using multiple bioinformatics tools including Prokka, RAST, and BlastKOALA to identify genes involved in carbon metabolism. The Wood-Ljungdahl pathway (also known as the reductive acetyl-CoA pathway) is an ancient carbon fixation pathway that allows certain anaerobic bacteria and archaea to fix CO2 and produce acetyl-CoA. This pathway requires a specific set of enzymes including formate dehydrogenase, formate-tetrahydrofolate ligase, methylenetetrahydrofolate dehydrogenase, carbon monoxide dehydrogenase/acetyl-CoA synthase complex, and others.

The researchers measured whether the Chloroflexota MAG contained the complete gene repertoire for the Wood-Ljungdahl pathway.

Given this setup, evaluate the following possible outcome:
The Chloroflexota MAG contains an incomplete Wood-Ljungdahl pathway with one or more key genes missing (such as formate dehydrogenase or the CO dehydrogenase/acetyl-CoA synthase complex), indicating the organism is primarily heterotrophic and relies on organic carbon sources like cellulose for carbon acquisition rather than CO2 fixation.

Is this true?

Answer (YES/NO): NO